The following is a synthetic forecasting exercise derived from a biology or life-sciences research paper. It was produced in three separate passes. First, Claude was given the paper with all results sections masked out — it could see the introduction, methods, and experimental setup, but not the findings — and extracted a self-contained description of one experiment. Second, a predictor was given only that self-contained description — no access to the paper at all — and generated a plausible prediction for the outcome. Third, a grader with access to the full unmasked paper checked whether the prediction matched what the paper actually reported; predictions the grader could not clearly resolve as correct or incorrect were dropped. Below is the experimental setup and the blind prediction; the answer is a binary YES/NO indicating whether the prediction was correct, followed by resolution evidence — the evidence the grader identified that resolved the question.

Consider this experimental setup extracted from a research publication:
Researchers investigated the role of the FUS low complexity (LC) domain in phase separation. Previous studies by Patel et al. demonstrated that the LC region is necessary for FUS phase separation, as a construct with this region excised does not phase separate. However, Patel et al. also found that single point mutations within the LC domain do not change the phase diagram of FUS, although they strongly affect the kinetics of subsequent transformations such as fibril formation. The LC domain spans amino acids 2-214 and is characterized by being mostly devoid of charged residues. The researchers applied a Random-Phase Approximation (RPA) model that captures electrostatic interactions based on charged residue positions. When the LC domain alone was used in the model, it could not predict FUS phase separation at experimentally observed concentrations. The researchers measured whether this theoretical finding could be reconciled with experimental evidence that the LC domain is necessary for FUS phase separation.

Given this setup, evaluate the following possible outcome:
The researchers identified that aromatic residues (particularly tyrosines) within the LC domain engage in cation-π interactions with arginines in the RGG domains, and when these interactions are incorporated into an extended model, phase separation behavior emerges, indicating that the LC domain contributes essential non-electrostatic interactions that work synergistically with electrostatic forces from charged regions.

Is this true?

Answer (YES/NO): NO